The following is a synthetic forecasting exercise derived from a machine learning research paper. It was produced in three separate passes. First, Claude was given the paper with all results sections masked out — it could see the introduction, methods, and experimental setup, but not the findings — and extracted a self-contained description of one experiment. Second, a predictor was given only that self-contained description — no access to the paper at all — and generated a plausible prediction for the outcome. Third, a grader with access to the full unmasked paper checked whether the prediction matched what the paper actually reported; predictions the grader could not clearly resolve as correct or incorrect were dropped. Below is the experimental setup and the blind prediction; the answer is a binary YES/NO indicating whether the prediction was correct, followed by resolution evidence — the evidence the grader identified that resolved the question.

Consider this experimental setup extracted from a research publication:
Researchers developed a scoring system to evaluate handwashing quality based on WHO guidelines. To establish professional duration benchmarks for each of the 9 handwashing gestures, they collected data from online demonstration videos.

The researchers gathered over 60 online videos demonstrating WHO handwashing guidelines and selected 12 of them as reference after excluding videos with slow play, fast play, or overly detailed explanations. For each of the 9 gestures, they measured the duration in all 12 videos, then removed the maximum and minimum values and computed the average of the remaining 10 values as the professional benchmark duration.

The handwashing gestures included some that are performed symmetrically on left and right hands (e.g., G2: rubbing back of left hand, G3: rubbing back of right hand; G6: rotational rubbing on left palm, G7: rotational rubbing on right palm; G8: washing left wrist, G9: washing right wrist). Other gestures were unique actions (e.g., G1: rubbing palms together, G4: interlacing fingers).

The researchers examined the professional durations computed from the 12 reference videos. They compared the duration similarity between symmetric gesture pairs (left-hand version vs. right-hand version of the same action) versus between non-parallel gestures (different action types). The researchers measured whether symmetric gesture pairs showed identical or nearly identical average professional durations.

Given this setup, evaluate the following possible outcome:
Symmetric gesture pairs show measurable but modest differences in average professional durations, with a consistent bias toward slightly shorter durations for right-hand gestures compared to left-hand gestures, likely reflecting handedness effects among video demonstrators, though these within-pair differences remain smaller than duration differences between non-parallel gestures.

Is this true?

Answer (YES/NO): NO